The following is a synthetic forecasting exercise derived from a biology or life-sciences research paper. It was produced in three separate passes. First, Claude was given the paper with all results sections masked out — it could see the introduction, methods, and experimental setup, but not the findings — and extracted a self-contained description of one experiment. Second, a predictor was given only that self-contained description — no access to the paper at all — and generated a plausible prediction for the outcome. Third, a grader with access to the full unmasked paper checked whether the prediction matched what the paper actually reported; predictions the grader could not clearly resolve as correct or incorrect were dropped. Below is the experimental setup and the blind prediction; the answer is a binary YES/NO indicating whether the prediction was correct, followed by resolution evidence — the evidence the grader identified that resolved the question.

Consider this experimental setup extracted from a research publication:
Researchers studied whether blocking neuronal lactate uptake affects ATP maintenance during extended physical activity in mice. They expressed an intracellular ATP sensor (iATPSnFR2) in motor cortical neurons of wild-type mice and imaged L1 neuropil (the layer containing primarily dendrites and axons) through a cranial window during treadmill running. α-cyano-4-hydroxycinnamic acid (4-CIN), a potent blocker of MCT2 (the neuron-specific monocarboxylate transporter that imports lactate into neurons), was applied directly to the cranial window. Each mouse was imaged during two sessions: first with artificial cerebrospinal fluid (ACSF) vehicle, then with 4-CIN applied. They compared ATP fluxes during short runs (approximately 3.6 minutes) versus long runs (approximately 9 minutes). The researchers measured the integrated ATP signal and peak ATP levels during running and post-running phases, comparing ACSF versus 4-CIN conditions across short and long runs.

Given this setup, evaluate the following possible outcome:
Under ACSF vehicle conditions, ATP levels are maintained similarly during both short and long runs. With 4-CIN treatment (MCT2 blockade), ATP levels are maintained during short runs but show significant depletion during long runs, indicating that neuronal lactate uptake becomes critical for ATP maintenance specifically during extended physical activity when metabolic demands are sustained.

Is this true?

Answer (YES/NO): YES